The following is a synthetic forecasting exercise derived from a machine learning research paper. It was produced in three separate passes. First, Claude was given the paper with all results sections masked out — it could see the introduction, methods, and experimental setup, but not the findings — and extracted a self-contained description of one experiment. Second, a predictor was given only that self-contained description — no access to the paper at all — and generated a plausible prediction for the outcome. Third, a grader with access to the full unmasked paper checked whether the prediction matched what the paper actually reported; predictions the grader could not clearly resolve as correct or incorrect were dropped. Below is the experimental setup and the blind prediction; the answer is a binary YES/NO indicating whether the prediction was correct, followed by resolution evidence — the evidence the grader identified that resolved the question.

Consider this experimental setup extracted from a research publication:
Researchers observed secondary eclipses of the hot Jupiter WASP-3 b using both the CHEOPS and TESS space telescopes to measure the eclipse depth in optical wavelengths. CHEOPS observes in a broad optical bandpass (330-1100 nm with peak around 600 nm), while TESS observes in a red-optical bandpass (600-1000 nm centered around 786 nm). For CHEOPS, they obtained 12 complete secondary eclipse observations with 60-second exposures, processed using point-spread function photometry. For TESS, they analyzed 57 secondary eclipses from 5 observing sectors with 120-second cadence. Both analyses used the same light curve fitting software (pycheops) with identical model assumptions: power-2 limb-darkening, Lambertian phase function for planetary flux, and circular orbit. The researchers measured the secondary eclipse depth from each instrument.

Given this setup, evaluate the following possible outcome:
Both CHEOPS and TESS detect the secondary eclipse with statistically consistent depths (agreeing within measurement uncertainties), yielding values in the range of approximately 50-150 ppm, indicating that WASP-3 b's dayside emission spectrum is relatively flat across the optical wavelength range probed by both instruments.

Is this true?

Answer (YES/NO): YES